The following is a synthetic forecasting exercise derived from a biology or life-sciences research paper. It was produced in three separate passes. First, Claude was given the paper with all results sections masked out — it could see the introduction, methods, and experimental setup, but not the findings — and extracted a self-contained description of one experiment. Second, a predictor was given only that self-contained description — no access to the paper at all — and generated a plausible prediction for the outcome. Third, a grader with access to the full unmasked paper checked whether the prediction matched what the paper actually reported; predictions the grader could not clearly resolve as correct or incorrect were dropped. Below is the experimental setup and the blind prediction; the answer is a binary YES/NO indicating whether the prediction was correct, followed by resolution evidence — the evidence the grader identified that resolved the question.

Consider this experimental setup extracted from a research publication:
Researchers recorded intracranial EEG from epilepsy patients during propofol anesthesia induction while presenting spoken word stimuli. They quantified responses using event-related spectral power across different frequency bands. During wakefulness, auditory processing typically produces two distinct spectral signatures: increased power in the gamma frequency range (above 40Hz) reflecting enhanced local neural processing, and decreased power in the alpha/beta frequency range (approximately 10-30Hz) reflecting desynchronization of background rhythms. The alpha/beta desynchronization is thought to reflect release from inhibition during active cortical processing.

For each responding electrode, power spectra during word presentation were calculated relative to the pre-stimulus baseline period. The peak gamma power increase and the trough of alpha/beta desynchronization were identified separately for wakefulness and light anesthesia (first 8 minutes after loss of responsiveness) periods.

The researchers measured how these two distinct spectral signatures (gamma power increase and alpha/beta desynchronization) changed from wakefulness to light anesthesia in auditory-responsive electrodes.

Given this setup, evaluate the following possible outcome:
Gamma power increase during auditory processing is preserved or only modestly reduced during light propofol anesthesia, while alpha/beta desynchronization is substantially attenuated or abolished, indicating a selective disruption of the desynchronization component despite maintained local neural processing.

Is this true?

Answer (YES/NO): NO